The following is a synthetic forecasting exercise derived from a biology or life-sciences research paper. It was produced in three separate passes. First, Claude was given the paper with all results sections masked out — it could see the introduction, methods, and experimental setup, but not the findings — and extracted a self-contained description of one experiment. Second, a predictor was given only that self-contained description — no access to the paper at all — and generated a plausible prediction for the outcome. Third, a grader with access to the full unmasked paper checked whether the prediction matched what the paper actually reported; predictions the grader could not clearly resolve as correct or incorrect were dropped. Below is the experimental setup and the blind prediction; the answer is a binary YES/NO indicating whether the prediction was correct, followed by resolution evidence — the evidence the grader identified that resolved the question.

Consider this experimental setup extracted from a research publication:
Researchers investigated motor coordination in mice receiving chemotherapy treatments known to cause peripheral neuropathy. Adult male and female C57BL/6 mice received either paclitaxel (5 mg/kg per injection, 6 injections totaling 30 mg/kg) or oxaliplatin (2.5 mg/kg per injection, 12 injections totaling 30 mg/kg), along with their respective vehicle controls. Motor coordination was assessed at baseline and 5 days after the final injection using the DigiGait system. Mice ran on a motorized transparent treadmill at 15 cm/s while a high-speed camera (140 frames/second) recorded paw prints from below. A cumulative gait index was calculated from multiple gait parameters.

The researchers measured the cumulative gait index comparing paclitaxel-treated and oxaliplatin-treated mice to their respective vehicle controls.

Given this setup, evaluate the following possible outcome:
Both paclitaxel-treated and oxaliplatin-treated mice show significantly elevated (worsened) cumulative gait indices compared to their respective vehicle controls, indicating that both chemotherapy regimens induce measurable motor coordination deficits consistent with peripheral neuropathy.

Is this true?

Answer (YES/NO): YES